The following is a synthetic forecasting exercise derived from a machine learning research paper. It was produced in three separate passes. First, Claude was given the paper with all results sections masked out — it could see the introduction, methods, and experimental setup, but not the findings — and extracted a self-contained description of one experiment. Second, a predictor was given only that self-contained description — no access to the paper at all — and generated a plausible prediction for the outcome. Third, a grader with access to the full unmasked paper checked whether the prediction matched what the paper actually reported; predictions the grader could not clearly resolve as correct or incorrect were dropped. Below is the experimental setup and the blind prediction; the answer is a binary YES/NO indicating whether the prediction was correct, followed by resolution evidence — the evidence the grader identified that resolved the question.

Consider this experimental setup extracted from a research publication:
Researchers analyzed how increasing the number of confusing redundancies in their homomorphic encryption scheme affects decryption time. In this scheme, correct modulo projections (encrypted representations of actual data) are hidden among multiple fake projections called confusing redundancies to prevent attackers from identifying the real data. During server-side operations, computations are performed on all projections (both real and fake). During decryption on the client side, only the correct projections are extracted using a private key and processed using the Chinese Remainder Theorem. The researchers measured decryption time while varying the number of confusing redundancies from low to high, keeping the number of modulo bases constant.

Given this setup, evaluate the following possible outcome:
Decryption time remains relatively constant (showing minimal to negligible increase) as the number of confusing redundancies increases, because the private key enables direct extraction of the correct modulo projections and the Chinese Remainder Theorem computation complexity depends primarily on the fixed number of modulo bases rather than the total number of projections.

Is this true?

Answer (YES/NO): YES